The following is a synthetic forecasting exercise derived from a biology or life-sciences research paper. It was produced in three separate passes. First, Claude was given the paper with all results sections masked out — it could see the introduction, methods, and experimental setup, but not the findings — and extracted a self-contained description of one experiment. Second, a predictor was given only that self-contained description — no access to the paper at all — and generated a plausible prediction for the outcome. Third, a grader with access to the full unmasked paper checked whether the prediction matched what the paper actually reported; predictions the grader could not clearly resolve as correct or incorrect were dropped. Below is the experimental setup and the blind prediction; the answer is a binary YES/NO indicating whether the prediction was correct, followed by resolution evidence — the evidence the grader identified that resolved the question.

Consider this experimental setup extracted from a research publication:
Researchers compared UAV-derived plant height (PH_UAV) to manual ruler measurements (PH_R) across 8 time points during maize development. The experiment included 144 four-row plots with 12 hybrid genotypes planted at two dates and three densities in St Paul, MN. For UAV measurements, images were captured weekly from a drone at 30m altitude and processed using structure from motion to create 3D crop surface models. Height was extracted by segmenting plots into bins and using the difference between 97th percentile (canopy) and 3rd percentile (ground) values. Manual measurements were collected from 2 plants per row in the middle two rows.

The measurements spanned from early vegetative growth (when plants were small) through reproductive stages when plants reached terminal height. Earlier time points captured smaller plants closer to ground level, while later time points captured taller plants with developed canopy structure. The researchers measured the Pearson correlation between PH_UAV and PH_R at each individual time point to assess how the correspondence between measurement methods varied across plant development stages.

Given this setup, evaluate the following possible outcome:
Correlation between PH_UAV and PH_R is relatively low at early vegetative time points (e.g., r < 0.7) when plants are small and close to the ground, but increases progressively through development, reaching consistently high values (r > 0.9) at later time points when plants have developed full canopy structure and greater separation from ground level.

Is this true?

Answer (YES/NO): NO